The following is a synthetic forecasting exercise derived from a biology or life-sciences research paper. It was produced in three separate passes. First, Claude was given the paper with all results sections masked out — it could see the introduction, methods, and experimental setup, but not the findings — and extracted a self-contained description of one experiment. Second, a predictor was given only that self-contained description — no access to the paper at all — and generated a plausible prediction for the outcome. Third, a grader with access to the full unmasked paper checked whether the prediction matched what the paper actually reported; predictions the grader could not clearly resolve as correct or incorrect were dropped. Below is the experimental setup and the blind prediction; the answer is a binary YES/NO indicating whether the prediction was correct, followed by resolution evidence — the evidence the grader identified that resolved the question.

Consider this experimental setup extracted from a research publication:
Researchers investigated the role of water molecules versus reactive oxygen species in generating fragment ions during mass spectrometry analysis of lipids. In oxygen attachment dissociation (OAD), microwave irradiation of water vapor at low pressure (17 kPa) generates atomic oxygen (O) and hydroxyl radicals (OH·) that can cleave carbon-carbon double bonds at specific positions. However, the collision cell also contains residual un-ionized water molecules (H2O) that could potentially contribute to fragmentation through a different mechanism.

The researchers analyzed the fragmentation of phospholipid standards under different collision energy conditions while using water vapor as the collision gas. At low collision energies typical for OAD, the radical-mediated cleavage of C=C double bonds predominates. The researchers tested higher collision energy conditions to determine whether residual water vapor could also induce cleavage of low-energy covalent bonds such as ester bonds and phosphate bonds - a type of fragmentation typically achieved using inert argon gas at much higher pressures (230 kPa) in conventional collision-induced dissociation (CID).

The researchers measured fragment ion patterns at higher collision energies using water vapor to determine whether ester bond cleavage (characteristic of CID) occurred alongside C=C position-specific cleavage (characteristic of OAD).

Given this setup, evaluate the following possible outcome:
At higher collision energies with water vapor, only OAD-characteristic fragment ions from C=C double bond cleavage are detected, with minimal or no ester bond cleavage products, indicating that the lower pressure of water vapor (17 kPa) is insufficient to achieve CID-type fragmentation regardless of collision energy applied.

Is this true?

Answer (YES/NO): NO